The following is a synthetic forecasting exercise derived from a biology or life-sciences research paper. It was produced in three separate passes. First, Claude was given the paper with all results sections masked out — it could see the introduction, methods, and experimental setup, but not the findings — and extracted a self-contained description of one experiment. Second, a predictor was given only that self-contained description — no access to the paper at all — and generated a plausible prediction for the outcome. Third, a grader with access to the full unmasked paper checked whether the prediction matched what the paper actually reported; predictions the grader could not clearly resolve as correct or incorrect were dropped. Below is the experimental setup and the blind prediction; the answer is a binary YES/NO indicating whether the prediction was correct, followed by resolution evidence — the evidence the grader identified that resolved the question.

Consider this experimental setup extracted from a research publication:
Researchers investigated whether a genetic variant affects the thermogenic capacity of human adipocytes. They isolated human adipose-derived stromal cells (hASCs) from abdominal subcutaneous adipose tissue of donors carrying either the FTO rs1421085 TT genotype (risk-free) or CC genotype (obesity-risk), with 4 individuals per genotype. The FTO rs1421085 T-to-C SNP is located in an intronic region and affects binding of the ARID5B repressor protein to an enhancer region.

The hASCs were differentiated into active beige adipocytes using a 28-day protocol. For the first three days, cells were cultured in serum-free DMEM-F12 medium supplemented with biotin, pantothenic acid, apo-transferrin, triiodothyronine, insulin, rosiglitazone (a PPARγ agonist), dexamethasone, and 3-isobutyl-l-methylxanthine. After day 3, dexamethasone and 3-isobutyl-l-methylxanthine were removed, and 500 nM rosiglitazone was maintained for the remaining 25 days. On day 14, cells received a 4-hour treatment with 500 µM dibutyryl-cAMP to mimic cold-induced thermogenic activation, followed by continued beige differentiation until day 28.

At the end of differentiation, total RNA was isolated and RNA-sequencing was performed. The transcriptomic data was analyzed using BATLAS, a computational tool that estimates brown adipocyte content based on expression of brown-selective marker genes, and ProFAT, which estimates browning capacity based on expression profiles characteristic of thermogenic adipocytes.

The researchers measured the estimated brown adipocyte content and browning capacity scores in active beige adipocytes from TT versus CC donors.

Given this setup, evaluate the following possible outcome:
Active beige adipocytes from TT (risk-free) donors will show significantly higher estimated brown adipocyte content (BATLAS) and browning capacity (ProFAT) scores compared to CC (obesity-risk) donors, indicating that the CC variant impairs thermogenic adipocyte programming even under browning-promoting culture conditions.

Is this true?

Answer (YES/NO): YES